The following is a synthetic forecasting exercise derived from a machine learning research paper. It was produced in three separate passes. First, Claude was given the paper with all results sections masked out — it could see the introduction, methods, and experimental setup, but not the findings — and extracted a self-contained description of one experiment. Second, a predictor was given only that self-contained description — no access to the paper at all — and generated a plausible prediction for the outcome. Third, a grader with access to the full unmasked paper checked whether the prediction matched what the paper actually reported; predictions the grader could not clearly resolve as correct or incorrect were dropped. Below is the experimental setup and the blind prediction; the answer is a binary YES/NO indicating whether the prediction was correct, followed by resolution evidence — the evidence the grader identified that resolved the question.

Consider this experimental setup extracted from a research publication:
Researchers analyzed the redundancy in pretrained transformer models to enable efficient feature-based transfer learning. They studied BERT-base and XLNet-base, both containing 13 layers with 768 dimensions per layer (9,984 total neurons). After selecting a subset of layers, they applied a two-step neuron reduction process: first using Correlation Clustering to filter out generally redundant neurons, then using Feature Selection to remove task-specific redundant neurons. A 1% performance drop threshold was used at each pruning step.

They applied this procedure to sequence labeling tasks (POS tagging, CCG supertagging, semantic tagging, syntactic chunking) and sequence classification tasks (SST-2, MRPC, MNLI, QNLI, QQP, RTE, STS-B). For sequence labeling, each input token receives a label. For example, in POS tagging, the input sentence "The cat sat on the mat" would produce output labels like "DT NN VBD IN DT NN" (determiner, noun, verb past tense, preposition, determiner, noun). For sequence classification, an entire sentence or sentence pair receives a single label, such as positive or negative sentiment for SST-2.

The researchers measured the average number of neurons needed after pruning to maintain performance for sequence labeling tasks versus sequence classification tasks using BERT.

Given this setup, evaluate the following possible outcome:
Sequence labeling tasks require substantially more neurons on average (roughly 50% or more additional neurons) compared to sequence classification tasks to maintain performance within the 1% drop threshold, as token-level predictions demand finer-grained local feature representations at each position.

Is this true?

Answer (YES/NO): YES